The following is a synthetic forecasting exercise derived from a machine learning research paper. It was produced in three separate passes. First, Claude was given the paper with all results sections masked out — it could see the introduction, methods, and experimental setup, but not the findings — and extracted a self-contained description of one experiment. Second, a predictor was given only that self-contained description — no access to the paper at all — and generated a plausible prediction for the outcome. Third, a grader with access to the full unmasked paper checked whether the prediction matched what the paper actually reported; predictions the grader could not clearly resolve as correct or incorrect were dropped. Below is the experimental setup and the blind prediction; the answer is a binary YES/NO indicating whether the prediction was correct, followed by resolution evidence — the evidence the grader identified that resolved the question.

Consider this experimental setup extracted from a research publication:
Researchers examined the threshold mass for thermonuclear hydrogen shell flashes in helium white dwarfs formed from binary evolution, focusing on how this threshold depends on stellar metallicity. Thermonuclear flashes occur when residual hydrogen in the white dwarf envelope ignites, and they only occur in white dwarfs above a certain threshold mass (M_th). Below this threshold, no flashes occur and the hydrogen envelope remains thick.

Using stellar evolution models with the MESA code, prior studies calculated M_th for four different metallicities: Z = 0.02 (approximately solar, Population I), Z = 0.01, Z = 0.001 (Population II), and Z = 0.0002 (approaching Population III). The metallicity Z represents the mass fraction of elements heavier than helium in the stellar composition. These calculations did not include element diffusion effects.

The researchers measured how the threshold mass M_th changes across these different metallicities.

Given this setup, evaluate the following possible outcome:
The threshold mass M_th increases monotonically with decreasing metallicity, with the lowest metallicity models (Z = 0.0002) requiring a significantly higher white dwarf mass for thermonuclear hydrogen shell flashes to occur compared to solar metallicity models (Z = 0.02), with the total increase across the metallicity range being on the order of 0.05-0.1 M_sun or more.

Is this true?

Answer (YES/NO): YES